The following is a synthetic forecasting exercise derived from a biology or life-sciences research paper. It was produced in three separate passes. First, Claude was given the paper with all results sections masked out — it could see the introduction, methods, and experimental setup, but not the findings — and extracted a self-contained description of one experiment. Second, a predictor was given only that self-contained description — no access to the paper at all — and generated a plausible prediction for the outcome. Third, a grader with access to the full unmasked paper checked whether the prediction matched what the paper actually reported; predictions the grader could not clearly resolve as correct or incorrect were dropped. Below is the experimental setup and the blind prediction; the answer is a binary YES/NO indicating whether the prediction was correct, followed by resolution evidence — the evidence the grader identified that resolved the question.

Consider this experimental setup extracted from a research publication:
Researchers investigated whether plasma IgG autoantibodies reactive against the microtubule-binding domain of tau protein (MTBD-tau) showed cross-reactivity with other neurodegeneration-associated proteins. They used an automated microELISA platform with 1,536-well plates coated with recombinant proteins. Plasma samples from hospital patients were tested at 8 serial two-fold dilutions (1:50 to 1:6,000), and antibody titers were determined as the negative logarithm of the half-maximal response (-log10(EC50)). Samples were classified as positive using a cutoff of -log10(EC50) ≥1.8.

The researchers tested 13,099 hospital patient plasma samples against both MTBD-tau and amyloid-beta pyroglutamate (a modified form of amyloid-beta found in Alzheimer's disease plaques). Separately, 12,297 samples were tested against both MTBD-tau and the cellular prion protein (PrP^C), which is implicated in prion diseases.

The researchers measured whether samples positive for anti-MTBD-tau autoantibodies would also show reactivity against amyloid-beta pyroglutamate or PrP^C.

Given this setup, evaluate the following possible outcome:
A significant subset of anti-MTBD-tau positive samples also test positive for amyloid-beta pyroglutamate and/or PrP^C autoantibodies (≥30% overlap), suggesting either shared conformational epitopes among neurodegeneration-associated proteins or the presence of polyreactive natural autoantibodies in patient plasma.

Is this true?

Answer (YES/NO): NO